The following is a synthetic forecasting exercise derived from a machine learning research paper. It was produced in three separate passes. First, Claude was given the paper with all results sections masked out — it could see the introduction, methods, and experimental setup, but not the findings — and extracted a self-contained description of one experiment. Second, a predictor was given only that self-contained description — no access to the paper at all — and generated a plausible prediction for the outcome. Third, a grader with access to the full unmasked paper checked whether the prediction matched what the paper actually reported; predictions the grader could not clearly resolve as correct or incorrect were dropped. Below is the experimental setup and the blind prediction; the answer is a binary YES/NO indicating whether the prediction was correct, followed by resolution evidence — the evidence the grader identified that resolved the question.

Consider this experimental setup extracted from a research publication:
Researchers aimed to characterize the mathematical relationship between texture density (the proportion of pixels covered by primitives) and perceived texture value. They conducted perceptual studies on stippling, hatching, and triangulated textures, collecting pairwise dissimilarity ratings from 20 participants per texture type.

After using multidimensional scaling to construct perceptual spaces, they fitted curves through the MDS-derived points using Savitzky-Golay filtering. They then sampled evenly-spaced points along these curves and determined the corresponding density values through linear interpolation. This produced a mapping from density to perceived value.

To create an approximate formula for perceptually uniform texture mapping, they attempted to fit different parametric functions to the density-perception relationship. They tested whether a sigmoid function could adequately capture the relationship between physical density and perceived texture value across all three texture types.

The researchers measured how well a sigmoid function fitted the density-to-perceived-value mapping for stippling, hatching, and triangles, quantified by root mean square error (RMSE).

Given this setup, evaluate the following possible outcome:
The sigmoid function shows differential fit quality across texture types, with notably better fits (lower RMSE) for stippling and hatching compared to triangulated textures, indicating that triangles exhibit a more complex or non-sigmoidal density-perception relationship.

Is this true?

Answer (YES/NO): NO